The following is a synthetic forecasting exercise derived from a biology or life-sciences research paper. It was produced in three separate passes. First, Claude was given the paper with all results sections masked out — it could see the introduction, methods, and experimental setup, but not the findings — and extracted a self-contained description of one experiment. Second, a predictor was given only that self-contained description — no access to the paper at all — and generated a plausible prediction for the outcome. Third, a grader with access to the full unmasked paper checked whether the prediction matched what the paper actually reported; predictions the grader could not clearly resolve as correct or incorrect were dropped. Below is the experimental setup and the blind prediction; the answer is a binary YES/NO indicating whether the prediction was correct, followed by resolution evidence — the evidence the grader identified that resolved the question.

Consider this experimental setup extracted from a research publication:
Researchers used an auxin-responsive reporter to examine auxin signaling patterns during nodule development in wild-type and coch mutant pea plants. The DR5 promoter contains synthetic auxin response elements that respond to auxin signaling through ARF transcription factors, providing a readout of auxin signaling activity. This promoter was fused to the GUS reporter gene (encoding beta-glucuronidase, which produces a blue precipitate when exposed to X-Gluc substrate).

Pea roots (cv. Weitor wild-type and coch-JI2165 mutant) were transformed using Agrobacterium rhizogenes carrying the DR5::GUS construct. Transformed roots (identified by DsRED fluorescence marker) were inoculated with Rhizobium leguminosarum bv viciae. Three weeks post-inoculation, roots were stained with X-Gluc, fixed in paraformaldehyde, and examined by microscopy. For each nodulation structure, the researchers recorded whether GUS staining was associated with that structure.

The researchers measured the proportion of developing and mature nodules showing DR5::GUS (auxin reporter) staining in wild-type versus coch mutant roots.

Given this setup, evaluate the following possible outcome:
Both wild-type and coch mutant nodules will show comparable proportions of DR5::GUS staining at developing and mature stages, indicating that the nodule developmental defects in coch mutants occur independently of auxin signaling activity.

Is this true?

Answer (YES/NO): NO